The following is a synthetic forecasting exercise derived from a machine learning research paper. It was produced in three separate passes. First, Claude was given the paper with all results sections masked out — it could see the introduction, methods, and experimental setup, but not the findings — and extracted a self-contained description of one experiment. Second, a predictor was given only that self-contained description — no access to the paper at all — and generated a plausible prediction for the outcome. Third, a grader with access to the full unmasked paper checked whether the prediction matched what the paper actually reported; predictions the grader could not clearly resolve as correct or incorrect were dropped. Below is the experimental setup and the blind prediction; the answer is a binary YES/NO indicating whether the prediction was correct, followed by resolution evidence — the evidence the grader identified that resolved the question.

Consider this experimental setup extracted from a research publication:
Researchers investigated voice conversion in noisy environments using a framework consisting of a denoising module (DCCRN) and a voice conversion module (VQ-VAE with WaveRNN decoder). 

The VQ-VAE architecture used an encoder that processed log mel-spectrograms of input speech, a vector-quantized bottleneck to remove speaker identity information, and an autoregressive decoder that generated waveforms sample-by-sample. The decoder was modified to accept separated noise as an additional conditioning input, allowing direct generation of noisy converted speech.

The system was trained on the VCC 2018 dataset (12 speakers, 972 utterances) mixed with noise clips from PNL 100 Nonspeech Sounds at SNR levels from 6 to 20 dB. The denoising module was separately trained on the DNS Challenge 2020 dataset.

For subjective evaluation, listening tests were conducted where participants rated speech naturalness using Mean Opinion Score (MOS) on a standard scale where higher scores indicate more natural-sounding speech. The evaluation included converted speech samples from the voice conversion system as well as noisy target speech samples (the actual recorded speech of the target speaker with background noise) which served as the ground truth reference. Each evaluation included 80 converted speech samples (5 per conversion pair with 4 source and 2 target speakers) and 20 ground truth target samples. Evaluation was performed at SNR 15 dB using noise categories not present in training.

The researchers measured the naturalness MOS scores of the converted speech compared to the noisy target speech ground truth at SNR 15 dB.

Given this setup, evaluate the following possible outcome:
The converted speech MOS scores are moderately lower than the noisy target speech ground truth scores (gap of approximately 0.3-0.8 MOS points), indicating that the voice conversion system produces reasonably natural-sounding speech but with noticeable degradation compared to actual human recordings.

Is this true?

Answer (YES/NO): NO